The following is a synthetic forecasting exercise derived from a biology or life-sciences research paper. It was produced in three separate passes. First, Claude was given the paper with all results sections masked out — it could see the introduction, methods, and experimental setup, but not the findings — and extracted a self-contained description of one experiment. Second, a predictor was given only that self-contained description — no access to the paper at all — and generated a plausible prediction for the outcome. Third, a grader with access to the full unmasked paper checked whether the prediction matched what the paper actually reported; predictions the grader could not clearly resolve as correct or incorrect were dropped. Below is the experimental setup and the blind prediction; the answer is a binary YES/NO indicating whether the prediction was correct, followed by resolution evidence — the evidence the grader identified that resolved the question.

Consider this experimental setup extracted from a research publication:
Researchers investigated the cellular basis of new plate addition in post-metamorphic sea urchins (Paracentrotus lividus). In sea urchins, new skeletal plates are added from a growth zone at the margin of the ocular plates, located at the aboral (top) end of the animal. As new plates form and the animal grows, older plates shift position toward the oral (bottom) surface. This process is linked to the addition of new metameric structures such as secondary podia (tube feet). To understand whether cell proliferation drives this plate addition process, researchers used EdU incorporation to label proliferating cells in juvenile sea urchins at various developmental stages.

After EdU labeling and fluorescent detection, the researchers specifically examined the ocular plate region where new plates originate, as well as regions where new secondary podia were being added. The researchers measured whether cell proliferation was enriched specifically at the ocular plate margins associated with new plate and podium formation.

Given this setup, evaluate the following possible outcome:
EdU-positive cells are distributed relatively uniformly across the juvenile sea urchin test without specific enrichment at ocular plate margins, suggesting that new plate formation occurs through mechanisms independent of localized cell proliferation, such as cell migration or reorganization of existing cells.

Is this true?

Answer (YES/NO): NO